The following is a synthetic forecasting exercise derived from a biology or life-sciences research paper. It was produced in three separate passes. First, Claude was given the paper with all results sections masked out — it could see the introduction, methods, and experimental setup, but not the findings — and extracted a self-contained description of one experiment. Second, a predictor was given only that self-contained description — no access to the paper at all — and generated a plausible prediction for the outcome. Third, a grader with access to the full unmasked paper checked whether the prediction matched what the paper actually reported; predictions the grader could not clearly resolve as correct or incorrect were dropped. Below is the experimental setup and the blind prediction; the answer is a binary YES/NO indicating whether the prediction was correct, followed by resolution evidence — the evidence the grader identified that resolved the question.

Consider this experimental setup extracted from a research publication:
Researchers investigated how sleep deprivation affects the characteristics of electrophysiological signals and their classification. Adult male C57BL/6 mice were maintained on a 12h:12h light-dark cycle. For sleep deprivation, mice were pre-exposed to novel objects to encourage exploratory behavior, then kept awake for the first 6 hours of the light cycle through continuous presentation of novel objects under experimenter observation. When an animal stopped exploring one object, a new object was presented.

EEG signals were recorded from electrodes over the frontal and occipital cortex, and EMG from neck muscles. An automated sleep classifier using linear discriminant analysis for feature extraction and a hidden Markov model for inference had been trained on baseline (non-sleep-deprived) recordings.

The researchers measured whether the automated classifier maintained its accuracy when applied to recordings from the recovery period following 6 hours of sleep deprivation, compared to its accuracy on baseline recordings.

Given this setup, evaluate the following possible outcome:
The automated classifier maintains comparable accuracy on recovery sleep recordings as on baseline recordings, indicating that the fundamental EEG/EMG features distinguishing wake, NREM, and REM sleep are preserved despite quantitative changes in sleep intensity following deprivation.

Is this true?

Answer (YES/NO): YES